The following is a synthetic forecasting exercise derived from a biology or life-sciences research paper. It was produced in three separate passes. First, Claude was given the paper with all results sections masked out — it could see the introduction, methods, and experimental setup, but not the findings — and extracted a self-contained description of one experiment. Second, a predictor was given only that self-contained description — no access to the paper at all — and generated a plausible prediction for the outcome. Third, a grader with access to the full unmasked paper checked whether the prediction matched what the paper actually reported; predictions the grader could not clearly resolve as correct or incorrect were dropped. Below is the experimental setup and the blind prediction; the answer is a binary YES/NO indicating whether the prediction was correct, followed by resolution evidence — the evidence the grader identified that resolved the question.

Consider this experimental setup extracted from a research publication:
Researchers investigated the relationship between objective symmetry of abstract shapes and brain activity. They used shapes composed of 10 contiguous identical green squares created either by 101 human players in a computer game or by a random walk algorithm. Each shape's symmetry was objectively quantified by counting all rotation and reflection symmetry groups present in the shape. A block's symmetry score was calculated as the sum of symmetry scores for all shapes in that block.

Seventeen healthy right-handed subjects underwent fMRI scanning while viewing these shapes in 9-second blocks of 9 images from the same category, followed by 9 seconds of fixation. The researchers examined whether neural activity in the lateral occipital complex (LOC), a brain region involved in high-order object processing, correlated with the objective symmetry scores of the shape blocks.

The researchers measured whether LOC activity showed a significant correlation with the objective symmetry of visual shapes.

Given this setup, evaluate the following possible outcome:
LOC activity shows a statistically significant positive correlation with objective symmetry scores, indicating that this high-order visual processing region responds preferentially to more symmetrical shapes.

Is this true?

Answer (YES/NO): NO